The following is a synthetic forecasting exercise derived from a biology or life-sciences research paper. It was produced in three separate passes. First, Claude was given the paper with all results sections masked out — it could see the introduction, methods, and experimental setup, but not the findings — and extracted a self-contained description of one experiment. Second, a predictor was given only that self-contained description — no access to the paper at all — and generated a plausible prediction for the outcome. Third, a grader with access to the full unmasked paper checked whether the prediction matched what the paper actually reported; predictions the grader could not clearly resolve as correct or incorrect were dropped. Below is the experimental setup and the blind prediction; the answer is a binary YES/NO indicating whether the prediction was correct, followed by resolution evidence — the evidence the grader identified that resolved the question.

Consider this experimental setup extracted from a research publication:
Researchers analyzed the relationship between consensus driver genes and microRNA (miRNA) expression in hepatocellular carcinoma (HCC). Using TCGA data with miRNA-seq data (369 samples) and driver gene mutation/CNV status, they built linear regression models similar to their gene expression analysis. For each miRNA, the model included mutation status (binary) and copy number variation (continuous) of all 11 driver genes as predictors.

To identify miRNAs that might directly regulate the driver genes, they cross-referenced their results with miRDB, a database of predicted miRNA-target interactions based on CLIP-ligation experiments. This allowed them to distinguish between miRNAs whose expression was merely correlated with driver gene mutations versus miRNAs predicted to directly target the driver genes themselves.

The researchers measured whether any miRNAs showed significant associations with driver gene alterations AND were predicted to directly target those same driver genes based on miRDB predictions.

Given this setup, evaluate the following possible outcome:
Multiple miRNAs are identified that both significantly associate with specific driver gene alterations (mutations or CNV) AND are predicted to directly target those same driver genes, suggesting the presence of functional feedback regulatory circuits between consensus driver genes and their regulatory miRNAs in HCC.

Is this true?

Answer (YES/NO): YES